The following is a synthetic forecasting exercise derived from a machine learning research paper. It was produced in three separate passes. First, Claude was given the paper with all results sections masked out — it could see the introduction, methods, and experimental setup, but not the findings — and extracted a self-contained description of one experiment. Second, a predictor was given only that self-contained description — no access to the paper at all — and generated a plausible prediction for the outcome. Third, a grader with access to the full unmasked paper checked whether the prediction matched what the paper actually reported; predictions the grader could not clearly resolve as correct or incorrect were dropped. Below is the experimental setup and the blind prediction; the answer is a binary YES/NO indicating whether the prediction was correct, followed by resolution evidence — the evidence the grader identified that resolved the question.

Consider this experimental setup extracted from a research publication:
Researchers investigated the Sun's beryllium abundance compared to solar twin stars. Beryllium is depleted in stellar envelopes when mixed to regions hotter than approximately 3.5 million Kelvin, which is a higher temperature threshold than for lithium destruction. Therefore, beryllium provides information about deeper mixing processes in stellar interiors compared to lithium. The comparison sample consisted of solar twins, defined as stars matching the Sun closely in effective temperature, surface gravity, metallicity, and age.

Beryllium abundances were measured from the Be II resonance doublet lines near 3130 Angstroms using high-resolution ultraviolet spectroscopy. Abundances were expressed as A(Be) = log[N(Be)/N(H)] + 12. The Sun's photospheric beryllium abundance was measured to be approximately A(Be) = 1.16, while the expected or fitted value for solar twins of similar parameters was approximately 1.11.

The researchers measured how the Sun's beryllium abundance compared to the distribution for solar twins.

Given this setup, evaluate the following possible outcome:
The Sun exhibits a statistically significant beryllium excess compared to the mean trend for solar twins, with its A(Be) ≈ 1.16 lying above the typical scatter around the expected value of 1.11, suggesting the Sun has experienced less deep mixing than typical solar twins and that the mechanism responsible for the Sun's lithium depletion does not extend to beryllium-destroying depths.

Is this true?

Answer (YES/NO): YES